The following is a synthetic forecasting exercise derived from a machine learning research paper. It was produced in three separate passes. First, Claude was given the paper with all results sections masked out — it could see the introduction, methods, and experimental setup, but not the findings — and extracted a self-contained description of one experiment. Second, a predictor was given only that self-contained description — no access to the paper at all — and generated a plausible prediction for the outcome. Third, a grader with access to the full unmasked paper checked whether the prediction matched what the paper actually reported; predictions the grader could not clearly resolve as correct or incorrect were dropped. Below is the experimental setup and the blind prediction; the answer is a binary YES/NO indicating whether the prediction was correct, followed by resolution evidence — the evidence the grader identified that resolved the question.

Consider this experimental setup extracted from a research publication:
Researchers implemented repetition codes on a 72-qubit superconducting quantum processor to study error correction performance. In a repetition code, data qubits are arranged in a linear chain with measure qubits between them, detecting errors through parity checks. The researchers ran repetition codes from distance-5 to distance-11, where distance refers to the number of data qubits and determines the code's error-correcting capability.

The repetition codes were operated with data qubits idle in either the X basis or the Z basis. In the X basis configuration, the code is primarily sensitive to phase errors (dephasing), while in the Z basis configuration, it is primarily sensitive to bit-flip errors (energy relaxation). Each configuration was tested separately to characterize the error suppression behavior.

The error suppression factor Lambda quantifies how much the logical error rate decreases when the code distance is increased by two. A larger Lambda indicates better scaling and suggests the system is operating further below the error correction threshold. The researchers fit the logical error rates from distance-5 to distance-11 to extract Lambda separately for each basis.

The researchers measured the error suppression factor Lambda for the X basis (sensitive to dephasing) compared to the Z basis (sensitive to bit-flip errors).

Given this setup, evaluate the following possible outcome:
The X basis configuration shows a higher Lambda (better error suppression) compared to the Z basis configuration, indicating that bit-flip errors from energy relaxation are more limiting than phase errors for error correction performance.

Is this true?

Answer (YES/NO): NO